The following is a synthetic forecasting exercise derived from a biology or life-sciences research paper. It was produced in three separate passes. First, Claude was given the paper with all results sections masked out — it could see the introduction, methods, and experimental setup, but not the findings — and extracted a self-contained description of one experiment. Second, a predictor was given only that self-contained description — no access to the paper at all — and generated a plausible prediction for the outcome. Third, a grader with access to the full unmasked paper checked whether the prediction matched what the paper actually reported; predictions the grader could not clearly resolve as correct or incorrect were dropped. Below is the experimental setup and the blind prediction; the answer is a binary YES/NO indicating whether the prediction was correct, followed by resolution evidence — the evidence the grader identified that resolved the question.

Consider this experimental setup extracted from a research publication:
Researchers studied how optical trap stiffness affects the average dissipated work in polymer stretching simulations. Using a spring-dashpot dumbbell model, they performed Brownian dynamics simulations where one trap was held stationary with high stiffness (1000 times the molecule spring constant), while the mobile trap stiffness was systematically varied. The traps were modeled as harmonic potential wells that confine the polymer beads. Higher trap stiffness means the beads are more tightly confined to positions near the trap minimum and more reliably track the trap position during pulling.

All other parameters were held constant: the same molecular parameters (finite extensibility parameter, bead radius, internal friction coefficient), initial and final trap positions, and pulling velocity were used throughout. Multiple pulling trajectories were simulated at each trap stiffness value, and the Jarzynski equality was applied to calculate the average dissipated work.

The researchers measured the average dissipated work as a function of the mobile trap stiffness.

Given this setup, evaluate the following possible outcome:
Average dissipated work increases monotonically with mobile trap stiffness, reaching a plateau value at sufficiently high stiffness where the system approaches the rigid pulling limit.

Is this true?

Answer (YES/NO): YES